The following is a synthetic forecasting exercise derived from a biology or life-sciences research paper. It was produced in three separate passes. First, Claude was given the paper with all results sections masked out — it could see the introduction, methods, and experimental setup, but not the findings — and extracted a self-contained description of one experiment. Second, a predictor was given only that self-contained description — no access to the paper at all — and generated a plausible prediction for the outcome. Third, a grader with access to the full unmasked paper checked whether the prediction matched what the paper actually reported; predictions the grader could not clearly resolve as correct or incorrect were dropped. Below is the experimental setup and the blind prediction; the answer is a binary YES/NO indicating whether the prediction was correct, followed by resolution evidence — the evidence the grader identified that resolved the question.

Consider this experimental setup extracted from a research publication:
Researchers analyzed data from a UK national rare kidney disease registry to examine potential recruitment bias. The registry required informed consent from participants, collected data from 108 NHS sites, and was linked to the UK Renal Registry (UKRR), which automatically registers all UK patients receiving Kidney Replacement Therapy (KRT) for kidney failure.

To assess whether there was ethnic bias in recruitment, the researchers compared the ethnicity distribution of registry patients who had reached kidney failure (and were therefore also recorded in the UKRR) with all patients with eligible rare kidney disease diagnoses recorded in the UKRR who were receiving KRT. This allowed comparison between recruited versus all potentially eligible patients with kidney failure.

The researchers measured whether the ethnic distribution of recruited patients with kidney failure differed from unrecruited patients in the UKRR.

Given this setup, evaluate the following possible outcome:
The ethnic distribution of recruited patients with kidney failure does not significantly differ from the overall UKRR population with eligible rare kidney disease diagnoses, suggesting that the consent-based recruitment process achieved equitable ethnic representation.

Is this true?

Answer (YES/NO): NO